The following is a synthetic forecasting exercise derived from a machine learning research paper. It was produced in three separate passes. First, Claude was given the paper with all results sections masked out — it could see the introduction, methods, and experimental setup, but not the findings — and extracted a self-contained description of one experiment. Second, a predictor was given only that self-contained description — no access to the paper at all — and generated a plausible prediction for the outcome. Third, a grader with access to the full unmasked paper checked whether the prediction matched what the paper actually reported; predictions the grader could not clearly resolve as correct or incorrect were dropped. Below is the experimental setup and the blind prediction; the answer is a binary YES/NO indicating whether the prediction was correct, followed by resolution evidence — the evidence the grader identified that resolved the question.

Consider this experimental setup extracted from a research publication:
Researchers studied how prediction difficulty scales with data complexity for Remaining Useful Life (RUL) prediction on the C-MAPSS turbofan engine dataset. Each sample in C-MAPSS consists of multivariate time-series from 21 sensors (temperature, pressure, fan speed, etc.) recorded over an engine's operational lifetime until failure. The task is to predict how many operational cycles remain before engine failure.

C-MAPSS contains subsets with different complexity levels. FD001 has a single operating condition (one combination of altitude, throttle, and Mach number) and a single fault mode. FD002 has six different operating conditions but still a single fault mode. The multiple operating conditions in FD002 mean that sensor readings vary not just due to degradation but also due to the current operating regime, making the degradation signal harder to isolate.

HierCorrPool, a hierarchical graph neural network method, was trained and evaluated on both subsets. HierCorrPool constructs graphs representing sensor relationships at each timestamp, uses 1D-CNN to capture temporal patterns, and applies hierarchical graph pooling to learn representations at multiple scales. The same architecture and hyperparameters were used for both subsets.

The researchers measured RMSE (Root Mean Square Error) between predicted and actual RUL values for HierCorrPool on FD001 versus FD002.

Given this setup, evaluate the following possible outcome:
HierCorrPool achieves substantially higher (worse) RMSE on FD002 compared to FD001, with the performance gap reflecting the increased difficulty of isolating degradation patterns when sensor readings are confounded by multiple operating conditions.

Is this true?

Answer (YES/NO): NO